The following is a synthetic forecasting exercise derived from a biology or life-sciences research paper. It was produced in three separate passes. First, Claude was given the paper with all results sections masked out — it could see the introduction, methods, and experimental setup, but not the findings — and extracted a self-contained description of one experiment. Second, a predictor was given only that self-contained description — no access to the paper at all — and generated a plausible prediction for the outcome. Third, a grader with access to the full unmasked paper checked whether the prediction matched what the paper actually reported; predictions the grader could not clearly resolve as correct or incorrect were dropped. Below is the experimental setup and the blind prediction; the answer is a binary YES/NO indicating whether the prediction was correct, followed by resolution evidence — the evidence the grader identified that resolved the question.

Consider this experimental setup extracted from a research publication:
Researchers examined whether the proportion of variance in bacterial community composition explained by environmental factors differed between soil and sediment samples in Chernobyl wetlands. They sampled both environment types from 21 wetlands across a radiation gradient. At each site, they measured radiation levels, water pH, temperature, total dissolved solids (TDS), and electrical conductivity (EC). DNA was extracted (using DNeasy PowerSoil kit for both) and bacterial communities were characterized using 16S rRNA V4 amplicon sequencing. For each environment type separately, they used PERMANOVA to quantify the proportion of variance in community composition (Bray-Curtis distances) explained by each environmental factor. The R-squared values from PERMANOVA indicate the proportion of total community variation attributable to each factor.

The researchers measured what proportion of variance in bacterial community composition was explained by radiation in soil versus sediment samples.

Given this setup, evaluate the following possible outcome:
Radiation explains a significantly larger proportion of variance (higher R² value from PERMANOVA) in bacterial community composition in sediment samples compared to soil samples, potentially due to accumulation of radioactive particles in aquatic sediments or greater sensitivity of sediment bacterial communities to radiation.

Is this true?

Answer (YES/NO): NO